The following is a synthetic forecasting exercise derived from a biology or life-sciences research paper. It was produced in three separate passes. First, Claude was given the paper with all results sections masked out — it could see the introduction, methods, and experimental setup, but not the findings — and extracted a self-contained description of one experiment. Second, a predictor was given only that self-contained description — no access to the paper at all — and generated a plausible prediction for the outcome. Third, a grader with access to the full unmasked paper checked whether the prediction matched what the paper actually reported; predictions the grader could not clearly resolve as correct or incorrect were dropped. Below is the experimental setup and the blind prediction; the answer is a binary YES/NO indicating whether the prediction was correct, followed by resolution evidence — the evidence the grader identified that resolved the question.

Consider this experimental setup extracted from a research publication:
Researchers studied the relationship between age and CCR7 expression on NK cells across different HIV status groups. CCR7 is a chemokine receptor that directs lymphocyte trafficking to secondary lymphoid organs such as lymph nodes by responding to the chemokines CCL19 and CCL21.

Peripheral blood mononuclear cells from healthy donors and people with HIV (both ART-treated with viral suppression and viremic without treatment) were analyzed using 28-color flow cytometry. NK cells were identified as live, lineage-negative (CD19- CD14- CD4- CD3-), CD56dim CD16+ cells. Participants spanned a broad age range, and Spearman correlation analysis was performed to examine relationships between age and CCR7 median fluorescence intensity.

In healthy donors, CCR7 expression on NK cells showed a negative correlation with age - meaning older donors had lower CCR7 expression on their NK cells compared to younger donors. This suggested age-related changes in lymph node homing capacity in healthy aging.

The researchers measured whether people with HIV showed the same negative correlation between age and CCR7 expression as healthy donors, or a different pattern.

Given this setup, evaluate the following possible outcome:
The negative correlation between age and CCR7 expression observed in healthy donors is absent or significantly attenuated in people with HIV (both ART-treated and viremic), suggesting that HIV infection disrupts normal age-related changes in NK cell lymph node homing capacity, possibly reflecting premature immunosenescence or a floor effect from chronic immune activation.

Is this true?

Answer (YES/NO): YES